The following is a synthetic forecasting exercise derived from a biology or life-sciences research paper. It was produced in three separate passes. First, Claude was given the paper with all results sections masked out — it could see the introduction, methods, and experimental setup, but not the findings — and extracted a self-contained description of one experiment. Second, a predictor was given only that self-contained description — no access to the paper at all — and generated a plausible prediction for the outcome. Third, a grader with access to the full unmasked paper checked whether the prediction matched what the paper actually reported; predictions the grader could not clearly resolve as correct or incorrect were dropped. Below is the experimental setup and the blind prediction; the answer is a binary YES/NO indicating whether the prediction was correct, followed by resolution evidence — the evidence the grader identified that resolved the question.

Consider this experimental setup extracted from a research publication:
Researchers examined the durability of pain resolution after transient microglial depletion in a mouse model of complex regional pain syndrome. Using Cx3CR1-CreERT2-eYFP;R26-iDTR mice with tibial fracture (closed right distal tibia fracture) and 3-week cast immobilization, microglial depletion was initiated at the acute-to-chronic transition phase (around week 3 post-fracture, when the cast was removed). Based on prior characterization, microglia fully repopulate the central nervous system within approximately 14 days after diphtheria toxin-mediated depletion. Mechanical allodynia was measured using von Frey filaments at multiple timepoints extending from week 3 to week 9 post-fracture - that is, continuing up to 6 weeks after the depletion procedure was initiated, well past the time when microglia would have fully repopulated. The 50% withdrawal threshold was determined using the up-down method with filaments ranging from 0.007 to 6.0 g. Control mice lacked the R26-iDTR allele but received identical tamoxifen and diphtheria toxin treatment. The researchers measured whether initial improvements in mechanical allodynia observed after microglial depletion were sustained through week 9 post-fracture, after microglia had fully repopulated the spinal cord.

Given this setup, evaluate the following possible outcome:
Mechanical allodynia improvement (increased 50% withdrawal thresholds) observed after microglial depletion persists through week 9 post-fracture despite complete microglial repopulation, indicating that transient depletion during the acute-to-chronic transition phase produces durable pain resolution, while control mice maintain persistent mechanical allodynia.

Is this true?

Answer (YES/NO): YES